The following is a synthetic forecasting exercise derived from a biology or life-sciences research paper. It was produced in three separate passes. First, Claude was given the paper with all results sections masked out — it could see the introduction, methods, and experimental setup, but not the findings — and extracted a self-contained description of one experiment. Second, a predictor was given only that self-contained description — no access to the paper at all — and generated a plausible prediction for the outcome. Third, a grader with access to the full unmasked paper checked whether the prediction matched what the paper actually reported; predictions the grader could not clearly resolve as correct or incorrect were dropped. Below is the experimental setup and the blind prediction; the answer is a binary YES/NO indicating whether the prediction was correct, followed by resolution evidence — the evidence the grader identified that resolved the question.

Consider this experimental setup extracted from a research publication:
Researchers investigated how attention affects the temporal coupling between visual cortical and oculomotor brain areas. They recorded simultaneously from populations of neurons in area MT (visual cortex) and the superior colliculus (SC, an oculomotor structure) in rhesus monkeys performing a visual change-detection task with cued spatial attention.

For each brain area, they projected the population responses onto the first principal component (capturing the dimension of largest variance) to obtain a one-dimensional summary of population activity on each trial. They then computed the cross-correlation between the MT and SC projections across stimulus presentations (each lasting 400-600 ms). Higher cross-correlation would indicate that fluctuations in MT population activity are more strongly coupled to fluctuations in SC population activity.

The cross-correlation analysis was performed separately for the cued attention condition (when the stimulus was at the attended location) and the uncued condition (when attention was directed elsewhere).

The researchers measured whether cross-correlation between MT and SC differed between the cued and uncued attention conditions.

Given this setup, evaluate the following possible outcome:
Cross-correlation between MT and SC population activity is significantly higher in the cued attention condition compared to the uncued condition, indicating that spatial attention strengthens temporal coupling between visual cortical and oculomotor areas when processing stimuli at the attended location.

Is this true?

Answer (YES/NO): YES